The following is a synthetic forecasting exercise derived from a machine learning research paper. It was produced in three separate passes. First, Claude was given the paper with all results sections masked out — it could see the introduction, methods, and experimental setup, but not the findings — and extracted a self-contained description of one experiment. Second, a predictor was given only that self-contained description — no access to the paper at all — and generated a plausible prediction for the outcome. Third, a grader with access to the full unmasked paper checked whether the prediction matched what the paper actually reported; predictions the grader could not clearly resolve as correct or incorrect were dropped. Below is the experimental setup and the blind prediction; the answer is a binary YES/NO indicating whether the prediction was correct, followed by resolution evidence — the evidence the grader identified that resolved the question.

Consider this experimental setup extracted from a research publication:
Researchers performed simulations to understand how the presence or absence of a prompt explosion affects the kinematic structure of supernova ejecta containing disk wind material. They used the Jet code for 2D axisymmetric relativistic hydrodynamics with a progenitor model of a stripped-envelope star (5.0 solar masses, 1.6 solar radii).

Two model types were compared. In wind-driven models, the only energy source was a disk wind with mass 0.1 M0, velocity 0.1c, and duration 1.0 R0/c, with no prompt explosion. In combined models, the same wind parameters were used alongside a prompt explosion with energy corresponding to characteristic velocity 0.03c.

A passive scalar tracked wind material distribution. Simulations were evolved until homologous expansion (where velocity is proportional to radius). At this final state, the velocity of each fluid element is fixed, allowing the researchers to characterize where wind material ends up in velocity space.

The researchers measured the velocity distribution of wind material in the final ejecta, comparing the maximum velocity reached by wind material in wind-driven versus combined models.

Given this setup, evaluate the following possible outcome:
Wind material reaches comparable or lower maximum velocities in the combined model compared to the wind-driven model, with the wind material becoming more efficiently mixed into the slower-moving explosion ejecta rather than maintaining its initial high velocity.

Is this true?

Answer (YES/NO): NO